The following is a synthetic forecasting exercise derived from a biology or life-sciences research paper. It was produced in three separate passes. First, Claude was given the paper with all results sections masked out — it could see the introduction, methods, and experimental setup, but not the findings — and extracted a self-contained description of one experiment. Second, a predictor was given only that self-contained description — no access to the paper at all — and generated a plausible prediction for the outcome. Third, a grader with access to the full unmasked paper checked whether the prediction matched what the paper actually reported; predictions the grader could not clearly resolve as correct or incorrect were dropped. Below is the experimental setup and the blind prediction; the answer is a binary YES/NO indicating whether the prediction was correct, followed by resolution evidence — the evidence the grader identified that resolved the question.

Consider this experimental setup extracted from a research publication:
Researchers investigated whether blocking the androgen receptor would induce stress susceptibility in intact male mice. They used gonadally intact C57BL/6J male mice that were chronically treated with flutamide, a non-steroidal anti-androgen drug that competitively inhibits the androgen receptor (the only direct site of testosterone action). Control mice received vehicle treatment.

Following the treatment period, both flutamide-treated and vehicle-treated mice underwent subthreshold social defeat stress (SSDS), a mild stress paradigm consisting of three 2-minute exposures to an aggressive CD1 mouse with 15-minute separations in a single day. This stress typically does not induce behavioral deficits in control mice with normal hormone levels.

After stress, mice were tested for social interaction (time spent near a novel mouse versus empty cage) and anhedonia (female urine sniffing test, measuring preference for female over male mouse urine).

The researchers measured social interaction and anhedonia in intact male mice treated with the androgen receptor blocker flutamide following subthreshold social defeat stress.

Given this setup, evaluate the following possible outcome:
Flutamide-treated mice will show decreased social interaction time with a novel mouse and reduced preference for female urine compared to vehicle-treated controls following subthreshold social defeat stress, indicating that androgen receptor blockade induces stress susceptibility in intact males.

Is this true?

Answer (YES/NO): NO